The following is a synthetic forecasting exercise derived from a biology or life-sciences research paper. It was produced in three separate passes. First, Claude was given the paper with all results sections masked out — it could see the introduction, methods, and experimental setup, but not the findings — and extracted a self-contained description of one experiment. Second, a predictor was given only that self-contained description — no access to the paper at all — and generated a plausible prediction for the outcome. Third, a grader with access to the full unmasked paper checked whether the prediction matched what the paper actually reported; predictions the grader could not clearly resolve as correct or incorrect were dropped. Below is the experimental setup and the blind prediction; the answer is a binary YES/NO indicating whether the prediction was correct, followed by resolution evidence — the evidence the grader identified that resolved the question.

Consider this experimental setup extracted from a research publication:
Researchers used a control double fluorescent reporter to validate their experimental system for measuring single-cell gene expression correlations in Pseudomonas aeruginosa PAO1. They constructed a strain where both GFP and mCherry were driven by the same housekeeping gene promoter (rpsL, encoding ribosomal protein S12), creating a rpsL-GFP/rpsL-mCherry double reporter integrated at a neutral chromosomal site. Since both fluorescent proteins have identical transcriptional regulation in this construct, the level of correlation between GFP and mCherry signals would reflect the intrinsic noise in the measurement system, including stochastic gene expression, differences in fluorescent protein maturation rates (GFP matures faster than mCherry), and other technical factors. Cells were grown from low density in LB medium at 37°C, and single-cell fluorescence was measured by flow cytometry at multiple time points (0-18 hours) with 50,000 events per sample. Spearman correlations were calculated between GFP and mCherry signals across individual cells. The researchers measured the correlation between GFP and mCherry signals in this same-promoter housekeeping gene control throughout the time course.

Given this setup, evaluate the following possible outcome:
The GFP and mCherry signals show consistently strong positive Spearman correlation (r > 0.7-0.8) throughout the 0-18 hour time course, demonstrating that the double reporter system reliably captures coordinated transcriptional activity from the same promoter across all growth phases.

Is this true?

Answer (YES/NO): NO